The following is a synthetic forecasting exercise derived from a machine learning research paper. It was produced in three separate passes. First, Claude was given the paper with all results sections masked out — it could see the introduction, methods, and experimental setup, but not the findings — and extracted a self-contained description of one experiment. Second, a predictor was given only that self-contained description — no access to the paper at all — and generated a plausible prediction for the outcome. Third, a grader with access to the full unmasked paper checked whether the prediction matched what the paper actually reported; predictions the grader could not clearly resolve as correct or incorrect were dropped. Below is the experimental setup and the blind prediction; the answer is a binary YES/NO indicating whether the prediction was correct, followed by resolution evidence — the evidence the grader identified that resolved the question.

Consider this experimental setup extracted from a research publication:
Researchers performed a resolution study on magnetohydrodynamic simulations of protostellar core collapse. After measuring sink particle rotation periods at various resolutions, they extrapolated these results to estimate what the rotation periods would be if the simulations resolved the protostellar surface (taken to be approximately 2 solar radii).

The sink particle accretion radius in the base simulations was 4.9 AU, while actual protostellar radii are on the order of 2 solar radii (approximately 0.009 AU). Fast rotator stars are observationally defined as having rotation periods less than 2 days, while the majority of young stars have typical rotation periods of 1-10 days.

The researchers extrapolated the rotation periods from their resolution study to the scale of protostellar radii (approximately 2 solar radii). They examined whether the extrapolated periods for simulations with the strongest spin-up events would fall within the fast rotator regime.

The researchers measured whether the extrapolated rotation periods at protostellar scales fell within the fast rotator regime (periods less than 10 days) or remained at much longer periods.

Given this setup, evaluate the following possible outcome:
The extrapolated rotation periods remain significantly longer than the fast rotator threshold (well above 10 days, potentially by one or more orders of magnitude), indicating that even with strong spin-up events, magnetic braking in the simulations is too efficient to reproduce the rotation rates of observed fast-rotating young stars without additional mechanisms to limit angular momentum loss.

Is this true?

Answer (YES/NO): NO